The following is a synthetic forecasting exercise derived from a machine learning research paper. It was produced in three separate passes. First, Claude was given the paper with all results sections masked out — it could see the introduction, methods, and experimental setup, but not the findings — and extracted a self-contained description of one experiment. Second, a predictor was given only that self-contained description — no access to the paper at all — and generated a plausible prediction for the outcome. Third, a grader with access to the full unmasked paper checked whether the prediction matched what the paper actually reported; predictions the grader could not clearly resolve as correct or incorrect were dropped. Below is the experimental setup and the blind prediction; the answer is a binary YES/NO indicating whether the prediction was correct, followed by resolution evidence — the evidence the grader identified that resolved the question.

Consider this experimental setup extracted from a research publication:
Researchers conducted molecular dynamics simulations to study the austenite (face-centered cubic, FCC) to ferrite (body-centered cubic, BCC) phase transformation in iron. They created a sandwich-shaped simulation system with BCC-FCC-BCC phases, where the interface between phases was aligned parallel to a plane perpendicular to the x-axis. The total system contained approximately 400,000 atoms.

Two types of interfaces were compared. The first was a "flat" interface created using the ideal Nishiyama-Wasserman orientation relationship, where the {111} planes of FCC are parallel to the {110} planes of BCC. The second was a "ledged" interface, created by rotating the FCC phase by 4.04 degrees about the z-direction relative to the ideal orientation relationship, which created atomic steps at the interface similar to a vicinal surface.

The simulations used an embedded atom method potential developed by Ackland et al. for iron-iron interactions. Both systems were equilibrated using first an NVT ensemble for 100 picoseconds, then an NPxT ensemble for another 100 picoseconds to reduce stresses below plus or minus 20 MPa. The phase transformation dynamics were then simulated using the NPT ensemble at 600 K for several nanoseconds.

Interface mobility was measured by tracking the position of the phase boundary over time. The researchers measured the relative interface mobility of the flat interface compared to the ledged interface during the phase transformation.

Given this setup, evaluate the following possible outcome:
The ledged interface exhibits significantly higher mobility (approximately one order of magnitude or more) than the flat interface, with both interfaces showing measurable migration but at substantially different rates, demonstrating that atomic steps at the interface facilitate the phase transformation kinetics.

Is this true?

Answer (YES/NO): NO